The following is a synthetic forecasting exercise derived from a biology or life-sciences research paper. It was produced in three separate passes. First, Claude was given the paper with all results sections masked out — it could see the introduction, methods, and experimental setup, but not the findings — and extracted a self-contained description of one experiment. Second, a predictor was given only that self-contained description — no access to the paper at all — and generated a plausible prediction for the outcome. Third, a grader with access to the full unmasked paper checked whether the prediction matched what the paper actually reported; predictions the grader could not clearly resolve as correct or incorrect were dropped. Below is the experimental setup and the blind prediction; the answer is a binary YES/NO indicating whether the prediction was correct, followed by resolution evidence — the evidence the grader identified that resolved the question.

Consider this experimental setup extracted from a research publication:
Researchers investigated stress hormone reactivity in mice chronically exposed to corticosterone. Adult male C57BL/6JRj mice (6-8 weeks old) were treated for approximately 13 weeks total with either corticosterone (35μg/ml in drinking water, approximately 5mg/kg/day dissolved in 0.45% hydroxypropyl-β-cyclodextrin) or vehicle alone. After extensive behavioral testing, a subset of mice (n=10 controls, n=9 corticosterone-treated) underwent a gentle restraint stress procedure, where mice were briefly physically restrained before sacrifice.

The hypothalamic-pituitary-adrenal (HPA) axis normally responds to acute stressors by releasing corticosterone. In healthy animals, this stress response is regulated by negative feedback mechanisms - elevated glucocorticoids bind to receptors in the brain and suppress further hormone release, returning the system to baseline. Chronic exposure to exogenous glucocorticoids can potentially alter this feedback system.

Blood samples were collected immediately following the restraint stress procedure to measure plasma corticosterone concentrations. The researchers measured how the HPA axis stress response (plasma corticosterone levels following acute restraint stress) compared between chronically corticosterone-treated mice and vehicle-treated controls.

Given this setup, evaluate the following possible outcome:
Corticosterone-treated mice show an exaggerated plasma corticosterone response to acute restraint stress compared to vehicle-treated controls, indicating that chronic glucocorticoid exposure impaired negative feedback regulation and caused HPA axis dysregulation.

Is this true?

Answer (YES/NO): NO